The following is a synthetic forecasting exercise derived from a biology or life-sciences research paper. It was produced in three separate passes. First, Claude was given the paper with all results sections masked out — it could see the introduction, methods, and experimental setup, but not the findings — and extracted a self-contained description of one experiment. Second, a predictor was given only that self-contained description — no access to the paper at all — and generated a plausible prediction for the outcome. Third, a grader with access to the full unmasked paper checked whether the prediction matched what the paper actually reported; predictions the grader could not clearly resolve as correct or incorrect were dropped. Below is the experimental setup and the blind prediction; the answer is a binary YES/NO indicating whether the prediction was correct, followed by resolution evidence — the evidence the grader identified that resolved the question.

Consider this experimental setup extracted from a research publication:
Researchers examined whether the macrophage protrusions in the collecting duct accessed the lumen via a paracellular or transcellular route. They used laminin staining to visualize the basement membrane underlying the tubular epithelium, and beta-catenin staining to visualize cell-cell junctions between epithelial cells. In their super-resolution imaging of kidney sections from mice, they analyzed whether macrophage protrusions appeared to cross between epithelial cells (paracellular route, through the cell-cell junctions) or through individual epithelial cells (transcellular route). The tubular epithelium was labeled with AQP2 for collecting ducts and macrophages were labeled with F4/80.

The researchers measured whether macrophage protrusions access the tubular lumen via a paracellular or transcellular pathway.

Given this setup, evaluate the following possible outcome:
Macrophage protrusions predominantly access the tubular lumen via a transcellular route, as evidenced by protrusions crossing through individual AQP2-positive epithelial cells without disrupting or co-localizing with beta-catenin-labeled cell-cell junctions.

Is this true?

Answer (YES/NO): YES